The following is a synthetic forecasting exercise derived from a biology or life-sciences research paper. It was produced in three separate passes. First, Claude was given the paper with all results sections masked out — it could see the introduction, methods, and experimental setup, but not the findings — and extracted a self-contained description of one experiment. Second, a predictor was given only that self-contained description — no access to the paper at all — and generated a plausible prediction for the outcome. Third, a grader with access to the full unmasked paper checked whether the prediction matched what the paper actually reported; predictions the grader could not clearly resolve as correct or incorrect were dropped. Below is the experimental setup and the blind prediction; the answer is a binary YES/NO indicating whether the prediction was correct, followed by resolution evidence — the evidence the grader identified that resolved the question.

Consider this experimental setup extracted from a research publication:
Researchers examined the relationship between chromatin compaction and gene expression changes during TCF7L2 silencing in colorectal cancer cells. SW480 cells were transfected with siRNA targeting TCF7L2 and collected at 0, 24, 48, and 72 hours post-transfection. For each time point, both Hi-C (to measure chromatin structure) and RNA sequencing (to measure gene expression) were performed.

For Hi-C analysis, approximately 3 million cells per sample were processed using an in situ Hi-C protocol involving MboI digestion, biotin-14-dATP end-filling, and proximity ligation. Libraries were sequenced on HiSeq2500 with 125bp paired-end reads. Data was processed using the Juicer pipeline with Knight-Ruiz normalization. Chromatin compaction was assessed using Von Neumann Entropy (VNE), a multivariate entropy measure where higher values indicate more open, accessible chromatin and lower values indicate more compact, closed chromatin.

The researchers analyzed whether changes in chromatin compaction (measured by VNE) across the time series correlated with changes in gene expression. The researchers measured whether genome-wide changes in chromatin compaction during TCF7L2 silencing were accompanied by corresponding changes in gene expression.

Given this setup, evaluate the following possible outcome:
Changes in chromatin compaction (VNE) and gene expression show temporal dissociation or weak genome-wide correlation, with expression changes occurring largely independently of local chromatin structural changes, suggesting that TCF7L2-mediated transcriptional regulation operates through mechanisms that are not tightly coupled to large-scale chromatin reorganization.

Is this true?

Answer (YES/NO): YES